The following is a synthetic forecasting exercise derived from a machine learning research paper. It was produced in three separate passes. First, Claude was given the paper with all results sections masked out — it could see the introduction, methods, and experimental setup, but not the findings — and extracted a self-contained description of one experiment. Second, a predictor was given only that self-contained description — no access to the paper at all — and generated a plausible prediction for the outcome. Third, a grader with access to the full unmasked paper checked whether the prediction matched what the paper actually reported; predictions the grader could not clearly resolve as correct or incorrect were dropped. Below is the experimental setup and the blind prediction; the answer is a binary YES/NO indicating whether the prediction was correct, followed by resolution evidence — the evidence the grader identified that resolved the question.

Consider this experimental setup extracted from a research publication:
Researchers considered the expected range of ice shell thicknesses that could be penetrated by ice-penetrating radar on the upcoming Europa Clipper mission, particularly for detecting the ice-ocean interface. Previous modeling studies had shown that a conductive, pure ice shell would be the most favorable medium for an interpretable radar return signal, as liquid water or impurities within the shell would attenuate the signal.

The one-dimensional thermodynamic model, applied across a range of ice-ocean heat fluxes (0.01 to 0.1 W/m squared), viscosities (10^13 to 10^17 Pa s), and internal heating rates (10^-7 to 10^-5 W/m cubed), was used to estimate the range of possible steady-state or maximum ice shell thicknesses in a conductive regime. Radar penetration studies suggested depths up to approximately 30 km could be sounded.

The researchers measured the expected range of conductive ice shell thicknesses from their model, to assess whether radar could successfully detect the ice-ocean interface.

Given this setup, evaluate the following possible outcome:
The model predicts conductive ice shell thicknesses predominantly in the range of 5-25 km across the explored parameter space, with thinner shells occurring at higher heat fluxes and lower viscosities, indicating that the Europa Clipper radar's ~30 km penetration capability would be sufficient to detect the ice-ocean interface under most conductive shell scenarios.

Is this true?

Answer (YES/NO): NO